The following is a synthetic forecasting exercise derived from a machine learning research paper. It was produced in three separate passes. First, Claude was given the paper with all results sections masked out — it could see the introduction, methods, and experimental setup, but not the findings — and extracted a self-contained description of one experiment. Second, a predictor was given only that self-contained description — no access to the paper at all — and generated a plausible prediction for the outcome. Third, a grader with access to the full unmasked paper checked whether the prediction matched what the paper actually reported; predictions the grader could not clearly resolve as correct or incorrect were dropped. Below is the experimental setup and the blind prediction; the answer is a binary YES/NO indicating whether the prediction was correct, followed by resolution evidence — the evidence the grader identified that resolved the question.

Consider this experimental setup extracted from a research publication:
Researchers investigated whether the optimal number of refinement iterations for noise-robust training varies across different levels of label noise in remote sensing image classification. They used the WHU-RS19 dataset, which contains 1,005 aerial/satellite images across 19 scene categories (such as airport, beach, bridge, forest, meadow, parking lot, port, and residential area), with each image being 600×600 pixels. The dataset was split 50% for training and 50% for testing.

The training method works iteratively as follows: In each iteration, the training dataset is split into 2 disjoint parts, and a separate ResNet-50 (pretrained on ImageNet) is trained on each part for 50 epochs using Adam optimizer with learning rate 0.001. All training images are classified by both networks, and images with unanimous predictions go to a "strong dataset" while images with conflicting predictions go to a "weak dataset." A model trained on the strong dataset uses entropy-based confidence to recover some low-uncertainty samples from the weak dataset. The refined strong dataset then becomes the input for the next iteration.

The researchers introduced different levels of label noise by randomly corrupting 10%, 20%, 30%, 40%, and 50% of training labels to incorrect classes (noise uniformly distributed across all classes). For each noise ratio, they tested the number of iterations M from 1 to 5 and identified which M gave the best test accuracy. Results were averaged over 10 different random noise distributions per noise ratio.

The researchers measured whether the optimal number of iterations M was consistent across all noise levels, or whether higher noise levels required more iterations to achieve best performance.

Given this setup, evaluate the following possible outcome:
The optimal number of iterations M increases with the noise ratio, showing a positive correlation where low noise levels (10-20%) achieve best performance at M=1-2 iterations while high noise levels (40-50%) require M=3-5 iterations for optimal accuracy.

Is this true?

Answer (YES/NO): NO